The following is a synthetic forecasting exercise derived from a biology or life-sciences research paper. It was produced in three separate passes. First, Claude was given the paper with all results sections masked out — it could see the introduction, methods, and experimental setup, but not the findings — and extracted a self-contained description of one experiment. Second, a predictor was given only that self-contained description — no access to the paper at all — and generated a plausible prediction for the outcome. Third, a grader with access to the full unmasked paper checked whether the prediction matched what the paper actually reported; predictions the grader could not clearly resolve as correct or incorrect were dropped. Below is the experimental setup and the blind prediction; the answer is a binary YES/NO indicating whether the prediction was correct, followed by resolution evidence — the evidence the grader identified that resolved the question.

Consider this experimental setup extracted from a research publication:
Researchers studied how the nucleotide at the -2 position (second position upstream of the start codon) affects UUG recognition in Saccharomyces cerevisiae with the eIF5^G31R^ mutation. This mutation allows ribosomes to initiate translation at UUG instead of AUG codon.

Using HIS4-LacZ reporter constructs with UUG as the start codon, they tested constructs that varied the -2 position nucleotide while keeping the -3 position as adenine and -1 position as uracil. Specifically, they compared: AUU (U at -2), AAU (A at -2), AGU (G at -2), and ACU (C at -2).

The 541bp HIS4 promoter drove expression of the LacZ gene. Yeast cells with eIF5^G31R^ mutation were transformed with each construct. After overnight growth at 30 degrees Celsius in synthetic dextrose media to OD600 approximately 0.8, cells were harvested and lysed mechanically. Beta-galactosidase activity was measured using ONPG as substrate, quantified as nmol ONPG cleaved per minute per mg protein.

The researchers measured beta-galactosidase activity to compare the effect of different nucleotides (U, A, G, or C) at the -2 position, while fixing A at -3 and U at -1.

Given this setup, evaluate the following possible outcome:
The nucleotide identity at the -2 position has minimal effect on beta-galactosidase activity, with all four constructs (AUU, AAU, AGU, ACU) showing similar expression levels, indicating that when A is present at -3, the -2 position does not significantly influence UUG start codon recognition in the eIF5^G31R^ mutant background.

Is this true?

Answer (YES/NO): NO